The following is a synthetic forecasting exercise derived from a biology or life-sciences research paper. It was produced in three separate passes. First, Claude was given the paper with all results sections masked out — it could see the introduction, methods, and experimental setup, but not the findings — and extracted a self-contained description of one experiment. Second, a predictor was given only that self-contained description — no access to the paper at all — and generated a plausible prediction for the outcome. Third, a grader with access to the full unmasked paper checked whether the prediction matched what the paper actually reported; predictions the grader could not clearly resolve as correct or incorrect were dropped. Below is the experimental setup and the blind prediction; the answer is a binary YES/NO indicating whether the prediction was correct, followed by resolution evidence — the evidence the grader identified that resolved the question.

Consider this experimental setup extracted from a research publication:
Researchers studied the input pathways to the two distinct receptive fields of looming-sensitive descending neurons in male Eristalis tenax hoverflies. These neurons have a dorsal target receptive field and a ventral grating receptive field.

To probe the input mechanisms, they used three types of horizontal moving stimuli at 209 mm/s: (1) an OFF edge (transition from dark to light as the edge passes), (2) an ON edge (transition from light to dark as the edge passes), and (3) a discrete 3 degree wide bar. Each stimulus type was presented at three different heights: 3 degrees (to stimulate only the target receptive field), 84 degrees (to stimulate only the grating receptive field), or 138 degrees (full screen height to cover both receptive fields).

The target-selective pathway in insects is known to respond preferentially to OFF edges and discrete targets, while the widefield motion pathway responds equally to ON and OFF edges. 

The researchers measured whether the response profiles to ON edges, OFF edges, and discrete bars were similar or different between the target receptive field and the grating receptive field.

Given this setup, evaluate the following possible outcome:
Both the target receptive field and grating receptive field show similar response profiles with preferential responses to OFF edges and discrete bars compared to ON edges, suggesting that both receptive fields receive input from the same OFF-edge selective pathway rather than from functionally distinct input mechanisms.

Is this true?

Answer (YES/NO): NO